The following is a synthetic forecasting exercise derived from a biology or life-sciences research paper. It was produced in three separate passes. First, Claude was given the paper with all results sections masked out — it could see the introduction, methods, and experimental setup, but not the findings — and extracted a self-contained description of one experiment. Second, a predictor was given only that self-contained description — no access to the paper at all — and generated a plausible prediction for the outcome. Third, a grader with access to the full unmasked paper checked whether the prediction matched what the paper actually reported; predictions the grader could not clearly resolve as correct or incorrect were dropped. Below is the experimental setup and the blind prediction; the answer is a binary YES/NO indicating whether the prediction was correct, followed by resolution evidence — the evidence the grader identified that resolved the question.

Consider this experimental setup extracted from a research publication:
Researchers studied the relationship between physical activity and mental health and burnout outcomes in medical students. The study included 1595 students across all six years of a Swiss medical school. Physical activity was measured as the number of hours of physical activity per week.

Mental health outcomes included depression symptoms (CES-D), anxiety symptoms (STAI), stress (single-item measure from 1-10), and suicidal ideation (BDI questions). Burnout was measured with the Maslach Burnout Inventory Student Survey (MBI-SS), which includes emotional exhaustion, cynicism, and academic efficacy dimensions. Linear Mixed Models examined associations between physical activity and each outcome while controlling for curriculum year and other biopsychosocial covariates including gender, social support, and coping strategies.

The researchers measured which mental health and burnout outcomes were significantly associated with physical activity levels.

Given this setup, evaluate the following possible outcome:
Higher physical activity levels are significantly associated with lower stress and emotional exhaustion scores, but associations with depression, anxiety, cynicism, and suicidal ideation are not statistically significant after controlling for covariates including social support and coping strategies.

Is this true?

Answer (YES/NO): NO